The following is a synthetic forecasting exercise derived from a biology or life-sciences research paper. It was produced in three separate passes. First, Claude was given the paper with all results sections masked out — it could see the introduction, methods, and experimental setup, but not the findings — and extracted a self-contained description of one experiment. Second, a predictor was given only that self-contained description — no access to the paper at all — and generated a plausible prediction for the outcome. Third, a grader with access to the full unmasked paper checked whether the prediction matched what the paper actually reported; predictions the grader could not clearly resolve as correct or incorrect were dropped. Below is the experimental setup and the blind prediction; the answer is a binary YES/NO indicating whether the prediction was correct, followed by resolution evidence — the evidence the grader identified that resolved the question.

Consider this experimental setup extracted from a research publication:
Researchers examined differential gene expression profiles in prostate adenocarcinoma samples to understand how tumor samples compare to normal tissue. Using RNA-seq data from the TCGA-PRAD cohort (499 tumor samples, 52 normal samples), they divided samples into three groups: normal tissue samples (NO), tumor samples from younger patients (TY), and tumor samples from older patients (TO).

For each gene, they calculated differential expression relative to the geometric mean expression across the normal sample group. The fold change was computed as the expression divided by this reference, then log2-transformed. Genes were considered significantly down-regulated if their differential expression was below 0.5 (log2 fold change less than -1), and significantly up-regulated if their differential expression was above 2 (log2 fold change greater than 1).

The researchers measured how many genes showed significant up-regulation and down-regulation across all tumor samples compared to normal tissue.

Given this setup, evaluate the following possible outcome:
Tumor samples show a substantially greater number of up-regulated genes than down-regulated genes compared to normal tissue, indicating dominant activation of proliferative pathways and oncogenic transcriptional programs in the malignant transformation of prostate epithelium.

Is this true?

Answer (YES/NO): NO